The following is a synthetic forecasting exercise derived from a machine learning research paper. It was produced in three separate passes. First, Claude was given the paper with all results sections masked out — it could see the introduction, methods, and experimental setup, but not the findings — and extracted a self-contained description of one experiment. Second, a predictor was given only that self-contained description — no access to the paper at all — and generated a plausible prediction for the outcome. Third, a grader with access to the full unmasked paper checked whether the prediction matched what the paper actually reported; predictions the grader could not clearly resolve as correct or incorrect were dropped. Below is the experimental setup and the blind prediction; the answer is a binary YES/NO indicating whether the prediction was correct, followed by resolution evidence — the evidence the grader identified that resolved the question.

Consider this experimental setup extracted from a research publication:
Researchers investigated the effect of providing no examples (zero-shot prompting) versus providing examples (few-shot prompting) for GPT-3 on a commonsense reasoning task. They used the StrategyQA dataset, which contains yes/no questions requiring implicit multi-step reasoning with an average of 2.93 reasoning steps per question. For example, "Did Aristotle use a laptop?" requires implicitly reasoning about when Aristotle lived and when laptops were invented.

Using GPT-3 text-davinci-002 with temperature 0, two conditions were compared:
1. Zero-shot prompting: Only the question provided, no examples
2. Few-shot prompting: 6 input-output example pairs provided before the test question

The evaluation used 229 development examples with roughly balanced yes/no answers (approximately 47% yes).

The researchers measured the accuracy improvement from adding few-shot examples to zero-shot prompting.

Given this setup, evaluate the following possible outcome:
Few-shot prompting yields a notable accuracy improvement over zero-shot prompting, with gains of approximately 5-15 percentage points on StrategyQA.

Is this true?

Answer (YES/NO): YES